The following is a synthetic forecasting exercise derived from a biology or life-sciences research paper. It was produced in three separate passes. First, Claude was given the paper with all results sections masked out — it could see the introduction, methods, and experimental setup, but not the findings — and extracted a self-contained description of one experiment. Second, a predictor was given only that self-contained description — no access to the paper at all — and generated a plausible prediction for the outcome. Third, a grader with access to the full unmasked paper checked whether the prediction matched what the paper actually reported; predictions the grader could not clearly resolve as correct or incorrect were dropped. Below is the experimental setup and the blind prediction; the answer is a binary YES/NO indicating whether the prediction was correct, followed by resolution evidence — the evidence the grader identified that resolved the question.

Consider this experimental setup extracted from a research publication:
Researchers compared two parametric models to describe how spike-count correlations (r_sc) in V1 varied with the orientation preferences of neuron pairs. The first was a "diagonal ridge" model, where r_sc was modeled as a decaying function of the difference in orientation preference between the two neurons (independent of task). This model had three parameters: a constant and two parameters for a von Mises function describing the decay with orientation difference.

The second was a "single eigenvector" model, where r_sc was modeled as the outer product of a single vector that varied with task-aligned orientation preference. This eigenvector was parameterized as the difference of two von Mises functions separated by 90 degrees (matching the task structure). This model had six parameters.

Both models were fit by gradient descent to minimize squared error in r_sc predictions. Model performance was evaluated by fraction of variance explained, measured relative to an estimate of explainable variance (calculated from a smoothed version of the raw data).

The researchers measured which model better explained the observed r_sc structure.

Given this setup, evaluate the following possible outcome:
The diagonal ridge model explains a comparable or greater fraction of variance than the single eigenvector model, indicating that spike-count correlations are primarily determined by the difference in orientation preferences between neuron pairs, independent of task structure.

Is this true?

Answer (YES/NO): NO